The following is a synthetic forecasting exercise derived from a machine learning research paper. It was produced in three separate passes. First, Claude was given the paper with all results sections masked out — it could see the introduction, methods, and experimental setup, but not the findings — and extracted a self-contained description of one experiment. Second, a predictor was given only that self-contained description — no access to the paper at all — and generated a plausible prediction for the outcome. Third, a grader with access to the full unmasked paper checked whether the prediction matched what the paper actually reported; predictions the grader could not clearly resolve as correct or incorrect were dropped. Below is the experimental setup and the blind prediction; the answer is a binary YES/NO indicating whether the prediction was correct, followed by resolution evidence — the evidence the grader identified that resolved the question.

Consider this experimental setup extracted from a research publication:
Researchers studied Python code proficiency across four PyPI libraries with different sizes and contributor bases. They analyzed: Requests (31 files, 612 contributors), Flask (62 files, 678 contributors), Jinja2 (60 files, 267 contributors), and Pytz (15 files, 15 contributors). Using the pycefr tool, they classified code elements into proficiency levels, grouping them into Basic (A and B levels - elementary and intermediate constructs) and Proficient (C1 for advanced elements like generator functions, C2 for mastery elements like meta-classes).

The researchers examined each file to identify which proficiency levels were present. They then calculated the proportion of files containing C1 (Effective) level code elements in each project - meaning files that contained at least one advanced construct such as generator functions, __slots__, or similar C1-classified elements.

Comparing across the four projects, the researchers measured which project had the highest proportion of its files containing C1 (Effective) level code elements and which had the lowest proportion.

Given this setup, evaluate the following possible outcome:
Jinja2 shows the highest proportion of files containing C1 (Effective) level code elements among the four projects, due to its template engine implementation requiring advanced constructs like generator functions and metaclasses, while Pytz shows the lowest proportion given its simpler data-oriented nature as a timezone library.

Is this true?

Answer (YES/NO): NO